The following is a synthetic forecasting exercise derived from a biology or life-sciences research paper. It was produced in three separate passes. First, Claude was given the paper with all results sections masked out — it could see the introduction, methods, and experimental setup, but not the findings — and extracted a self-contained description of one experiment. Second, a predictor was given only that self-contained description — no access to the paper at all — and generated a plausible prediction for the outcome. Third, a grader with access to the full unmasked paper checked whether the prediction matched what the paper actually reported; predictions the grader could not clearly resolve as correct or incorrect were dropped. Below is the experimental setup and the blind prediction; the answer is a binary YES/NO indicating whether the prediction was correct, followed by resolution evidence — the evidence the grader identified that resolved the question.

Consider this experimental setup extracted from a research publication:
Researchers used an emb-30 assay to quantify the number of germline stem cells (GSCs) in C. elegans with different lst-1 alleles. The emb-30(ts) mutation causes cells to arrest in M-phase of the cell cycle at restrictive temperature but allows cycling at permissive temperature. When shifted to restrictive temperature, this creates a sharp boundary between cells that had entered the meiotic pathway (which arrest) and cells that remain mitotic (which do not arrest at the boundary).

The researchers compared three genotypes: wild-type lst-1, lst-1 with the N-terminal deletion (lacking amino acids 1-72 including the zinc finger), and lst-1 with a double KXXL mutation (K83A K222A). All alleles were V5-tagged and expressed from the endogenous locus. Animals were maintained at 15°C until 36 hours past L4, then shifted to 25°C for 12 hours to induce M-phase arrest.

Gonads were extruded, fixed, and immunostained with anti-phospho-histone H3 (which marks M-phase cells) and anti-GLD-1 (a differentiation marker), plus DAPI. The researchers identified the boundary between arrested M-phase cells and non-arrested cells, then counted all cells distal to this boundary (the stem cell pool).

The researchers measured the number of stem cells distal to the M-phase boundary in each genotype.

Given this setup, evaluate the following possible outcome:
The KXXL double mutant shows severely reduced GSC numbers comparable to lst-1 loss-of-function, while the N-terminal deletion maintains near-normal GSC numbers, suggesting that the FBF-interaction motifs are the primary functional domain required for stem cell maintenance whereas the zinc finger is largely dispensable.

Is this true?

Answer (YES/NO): NO